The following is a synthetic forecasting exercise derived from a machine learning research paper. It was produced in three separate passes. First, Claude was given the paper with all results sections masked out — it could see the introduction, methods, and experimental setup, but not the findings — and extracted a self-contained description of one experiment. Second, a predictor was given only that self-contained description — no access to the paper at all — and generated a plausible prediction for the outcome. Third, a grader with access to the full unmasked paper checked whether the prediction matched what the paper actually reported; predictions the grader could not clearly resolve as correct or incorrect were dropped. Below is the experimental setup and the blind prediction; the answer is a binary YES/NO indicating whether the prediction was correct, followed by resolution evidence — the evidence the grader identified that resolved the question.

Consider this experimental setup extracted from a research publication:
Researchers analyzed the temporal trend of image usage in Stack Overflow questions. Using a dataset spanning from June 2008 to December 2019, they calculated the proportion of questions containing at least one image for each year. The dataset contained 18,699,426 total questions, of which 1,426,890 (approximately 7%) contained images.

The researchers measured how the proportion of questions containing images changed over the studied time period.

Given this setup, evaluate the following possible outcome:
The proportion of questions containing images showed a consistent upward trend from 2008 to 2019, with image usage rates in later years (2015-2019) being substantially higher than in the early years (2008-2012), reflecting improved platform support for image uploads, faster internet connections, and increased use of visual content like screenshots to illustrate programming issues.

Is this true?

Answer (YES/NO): YES